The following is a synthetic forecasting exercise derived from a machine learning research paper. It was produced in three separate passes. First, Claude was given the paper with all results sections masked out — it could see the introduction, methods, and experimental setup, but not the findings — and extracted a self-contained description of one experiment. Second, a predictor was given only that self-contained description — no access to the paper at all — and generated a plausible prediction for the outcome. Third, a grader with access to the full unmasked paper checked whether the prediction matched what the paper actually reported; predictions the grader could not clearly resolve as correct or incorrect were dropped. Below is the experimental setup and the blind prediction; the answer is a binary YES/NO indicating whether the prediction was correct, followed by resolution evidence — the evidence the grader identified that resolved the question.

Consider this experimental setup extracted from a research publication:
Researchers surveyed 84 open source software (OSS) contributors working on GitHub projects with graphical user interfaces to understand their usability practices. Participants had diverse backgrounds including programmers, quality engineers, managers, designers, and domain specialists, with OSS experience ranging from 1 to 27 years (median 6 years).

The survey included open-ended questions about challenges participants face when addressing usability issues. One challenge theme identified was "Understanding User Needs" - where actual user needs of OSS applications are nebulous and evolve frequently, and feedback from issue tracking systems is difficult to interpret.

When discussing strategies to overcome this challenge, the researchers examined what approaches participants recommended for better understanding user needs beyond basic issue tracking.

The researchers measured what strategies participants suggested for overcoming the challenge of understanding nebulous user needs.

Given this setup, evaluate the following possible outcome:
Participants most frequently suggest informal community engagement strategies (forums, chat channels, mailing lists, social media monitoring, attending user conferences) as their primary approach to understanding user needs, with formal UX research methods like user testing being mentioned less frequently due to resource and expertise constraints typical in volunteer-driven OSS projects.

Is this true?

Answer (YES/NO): NO